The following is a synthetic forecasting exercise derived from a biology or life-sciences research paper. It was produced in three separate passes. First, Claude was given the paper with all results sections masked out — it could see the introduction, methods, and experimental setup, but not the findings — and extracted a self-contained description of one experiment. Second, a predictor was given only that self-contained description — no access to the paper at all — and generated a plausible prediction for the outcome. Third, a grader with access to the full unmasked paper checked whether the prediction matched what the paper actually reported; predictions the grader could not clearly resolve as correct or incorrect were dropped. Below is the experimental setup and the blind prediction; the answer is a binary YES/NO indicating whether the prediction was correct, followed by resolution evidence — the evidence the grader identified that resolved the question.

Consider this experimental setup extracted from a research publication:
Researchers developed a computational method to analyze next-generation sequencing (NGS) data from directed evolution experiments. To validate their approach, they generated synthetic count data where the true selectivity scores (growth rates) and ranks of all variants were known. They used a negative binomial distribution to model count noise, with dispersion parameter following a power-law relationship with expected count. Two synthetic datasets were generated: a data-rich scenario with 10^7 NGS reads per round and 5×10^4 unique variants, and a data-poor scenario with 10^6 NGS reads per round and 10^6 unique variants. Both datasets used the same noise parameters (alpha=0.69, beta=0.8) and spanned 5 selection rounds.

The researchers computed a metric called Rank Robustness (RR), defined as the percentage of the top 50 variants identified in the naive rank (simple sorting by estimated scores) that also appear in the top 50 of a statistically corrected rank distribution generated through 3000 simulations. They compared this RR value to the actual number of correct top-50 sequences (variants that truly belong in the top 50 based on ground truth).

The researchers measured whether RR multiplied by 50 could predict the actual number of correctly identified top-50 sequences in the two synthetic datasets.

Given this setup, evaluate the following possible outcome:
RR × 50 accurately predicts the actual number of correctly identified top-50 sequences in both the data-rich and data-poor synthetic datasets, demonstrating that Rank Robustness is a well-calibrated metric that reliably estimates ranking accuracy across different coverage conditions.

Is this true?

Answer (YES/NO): YES